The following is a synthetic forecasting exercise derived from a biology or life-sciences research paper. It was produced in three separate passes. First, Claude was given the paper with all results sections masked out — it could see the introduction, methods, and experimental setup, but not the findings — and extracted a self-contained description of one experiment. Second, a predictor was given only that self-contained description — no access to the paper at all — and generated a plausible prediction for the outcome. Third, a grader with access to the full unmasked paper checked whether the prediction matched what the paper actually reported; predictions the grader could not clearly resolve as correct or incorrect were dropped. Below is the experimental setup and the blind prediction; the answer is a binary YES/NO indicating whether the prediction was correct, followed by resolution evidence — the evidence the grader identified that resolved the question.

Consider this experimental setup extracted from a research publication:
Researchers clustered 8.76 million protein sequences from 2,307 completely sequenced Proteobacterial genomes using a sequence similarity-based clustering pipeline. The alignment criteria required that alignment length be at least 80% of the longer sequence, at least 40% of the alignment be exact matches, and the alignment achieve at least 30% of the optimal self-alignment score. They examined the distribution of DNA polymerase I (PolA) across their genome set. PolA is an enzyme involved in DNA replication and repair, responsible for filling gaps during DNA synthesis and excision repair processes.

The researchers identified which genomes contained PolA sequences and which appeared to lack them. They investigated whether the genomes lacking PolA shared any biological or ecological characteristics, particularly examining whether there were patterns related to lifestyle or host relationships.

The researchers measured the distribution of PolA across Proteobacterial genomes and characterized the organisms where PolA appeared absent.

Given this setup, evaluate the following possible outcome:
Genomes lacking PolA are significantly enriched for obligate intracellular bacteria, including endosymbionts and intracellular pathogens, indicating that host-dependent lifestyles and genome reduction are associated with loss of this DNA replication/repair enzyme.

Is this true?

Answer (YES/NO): YES